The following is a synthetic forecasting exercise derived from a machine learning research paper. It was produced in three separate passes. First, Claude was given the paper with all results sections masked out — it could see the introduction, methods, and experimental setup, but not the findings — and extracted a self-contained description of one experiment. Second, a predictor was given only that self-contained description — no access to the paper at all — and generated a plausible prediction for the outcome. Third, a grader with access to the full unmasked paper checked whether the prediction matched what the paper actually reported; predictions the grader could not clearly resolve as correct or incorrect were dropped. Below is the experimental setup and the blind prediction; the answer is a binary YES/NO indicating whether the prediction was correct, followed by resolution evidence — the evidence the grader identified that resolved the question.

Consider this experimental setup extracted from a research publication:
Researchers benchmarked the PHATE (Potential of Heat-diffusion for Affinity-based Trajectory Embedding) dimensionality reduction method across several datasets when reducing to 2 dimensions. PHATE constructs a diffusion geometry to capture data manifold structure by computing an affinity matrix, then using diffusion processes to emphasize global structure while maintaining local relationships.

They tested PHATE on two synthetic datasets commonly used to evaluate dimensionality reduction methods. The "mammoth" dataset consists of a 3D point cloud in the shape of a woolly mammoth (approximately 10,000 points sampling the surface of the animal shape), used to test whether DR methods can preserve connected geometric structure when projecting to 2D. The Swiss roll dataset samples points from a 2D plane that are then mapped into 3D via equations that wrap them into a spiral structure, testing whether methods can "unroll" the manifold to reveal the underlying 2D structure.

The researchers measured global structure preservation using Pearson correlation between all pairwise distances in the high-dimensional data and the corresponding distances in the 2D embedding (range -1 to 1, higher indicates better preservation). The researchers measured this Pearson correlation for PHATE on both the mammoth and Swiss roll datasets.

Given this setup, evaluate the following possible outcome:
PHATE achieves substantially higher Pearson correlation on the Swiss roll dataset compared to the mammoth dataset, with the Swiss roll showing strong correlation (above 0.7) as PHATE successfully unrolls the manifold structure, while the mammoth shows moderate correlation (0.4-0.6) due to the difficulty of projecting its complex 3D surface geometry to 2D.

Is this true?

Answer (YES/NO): NO